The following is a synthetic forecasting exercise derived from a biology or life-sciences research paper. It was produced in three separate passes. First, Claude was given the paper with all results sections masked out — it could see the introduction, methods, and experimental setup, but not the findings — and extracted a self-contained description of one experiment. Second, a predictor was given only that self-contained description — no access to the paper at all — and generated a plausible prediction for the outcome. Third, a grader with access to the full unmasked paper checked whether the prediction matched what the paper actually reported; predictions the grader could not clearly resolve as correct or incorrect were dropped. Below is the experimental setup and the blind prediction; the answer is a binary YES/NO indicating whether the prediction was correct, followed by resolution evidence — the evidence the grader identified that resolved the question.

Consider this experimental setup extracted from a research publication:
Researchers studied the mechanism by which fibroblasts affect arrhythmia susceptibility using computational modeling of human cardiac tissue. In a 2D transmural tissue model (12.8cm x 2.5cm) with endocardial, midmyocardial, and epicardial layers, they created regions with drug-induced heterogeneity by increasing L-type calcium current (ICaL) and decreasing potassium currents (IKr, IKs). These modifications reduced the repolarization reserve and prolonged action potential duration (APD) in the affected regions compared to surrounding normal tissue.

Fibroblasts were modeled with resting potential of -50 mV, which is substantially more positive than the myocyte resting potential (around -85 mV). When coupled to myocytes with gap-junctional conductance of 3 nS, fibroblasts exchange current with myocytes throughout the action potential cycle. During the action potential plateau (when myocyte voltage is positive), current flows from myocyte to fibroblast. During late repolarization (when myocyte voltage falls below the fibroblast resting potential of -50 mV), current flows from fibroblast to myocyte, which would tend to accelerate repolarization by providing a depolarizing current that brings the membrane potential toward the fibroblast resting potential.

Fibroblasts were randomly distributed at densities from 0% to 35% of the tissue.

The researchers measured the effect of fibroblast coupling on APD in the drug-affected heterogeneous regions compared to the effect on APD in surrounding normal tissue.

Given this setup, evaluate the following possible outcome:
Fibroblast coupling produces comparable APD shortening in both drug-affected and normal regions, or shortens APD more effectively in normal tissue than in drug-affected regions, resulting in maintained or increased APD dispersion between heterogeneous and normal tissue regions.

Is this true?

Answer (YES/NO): NO